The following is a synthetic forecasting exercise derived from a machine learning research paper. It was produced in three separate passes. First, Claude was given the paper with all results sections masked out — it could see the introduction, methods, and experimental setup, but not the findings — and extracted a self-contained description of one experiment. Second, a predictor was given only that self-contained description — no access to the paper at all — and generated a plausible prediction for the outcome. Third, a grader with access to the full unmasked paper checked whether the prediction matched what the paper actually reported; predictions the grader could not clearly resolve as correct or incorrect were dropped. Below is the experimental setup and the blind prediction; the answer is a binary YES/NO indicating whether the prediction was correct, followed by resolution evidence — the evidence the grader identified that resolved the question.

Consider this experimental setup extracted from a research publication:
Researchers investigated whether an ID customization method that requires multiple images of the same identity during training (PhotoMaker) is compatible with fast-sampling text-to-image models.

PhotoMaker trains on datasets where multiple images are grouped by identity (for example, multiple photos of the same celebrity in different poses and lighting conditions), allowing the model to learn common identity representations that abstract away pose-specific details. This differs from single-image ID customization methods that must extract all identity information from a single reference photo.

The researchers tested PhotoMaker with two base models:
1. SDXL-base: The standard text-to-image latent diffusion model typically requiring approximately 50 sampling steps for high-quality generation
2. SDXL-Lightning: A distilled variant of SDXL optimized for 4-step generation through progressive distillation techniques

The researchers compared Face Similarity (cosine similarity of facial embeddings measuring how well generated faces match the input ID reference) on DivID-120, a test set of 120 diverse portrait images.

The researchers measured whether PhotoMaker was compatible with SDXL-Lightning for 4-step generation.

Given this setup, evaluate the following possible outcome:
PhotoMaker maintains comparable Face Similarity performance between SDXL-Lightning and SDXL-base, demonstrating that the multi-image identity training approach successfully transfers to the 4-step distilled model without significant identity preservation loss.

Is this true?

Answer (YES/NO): NO